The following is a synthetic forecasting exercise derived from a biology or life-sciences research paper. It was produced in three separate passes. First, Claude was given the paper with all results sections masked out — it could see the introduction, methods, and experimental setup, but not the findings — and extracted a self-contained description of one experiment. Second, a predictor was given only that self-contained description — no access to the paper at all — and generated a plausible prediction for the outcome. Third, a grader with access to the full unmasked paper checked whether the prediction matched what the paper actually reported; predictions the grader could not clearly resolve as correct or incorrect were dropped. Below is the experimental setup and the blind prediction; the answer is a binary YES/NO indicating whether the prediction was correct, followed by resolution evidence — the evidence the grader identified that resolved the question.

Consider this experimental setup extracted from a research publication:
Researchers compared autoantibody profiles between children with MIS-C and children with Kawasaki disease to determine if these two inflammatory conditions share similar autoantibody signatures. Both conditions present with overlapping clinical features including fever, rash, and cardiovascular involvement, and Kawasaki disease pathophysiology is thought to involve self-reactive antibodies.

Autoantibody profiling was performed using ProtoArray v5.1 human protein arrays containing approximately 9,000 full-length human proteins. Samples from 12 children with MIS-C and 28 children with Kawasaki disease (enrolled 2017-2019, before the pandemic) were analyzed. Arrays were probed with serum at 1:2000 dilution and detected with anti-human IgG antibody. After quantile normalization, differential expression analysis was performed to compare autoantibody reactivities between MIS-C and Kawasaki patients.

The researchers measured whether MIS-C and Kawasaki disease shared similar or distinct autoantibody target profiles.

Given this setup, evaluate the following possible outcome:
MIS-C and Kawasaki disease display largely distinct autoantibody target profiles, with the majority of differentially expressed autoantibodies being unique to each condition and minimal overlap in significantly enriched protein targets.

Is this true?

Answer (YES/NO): YES